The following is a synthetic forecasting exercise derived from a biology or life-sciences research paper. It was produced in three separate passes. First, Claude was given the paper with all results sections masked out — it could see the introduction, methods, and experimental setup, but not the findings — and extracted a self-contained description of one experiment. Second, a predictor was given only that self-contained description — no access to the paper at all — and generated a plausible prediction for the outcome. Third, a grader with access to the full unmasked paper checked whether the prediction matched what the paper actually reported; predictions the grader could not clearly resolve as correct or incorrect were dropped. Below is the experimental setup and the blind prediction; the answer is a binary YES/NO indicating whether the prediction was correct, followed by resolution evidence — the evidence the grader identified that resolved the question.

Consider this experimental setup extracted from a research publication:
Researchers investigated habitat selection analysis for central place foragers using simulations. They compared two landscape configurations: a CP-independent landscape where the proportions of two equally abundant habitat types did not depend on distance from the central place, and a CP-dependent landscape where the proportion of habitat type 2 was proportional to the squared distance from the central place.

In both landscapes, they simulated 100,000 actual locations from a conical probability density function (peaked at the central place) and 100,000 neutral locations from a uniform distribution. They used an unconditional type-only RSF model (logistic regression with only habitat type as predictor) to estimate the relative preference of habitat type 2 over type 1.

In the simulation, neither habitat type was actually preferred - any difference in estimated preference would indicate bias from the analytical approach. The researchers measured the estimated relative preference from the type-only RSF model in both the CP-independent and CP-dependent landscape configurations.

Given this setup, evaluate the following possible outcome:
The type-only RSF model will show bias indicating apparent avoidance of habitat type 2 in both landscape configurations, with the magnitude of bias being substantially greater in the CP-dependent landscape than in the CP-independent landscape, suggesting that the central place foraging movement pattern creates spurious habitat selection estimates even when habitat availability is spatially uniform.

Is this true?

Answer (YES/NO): NO